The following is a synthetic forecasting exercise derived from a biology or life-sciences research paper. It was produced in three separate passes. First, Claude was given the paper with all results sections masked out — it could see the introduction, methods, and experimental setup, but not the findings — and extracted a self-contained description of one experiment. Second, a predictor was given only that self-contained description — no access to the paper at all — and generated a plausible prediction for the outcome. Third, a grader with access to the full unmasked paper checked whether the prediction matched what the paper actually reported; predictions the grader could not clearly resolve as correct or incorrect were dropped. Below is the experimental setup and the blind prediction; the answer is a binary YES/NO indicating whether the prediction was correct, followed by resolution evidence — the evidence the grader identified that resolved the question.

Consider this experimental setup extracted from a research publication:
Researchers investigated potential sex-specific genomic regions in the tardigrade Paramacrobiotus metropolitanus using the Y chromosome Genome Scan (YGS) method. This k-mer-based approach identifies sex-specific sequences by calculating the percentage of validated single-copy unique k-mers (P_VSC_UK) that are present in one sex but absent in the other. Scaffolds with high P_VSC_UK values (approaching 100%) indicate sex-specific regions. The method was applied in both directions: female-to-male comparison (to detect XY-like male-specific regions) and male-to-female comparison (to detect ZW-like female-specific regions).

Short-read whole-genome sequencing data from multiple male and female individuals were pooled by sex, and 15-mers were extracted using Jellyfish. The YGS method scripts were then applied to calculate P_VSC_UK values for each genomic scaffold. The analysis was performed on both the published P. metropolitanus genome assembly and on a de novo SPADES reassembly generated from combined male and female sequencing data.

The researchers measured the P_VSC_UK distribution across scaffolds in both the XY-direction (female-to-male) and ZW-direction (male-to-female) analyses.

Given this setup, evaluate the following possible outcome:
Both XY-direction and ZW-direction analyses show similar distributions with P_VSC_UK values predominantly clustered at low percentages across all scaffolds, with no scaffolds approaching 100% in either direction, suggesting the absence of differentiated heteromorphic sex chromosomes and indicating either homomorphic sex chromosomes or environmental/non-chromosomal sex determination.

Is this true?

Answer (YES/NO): NO